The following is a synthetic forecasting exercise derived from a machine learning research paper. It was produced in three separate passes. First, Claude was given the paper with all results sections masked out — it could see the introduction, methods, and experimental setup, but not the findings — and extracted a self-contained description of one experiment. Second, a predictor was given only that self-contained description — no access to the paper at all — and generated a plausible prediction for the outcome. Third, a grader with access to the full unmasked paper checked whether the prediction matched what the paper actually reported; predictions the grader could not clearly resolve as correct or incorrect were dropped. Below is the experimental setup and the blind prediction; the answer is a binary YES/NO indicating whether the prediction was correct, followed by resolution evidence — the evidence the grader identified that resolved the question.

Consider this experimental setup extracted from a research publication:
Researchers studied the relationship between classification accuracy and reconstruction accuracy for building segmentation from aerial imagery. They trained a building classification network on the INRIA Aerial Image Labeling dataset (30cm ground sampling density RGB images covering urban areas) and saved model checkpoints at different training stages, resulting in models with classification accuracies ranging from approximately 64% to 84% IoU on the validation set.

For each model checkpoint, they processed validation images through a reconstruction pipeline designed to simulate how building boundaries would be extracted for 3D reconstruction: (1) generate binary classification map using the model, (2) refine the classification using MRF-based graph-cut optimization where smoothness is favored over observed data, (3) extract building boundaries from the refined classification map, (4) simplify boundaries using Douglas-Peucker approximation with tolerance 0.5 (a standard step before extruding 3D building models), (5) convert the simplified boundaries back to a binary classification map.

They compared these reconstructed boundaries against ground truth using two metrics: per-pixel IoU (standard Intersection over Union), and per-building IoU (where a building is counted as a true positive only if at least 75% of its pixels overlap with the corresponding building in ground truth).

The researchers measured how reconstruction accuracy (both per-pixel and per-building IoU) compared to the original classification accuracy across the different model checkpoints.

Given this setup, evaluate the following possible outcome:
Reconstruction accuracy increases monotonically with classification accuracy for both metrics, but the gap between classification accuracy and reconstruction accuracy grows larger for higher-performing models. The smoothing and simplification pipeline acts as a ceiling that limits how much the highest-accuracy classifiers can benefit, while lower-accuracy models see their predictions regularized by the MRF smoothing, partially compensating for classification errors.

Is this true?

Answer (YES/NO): NO